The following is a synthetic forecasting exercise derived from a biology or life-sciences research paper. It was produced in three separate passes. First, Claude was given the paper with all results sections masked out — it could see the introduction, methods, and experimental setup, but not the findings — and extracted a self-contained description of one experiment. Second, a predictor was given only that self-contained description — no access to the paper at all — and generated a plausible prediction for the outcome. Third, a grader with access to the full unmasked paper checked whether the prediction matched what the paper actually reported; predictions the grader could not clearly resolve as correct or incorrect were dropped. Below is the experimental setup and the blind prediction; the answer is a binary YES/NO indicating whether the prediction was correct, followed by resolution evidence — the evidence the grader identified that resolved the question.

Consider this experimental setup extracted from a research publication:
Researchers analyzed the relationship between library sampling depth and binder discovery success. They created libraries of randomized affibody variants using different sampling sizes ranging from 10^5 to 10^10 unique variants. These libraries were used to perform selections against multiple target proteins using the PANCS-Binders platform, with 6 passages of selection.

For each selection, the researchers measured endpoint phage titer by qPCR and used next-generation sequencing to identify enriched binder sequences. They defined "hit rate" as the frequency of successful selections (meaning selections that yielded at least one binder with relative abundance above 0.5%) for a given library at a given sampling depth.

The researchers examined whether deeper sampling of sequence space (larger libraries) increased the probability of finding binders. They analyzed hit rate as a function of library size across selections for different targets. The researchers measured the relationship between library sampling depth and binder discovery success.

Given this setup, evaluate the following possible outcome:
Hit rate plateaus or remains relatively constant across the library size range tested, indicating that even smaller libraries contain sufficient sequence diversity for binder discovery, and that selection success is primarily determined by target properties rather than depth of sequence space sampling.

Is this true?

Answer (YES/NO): NO